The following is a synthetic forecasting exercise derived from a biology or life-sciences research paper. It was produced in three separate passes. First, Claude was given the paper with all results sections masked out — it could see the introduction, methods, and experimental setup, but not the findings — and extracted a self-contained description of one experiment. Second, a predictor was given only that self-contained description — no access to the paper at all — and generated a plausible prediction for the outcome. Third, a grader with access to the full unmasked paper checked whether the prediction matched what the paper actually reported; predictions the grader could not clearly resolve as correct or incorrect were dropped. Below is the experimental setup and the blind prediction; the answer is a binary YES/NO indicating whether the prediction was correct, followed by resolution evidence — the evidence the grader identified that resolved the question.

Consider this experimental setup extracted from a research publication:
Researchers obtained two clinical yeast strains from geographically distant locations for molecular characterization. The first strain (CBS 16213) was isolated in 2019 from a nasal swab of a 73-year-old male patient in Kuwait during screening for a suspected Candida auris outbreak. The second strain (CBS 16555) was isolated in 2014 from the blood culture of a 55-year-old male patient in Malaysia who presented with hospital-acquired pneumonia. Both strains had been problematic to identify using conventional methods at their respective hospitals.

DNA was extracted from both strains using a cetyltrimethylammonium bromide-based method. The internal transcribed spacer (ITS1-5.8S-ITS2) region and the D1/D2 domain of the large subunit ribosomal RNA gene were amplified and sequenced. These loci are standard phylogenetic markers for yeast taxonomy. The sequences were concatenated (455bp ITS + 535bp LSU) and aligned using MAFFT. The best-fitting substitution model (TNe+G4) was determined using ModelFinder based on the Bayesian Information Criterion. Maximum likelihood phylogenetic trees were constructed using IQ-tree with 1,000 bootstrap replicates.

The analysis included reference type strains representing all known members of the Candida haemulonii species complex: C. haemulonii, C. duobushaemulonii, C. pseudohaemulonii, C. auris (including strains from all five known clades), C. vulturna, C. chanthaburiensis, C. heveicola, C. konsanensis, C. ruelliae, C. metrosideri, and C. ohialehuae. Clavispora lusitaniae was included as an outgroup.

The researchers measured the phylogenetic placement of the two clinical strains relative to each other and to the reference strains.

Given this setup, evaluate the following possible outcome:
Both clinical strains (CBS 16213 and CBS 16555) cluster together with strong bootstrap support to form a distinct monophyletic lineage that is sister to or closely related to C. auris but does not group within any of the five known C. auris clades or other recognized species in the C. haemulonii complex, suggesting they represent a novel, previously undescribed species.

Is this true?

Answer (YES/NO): NO